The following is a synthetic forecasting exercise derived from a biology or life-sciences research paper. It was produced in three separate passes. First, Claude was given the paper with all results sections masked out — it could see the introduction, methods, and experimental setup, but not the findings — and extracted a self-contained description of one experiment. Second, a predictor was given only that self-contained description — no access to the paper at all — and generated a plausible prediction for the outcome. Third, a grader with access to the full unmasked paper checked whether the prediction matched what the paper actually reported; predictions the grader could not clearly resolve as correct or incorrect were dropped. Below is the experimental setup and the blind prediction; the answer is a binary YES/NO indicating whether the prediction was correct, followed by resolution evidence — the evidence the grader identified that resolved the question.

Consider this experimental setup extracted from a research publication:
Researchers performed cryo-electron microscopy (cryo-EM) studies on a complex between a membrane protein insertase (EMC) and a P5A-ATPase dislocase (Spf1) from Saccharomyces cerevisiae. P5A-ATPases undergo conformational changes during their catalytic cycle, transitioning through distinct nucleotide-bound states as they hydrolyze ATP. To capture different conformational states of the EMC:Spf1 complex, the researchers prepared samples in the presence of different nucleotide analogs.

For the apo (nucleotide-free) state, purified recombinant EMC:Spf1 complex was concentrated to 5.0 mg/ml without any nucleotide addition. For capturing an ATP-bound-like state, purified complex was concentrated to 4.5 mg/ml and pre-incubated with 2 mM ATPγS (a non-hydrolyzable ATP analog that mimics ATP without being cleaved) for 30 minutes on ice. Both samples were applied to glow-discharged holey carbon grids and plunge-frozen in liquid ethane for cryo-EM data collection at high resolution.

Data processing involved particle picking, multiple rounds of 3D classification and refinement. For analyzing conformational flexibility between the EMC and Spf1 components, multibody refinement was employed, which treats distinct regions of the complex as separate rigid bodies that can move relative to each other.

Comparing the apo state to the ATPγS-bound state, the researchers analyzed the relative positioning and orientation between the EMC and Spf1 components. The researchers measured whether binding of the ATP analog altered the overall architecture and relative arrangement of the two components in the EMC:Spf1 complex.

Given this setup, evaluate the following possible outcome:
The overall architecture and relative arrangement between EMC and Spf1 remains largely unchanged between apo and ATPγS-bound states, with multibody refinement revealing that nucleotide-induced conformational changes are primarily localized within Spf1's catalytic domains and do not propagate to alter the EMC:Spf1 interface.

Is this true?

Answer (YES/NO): NO